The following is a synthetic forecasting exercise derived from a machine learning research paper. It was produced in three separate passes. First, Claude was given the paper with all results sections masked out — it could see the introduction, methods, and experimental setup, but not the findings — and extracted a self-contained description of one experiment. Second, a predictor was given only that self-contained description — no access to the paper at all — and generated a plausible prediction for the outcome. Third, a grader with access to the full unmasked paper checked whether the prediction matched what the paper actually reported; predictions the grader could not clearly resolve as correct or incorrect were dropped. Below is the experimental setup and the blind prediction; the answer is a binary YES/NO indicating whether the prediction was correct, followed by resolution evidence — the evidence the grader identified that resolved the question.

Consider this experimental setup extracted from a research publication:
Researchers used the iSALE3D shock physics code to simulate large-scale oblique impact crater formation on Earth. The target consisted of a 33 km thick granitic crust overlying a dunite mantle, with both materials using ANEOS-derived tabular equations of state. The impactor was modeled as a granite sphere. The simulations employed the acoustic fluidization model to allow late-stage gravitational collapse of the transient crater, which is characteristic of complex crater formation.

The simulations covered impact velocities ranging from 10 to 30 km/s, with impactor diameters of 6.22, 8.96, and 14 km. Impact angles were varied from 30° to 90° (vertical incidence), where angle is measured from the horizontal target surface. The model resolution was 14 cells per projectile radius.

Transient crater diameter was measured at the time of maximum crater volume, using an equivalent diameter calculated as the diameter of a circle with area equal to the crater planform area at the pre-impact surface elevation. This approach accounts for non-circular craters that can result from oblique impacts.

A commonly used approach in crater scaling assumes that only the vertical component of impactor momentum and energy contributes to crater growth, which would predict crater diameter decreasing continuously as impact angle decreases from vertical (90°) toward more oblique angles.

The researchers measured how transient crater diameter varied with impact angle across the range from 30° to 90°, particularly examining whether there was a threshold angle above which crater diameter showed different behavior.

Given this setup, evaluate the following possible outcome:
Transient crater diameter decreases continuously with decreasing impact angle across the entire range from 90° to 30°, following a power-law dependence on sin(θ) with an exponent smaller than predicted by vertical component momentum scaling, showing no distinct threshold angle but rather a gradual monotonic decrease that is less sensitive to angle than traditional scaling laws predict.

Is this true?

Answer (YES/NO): NO